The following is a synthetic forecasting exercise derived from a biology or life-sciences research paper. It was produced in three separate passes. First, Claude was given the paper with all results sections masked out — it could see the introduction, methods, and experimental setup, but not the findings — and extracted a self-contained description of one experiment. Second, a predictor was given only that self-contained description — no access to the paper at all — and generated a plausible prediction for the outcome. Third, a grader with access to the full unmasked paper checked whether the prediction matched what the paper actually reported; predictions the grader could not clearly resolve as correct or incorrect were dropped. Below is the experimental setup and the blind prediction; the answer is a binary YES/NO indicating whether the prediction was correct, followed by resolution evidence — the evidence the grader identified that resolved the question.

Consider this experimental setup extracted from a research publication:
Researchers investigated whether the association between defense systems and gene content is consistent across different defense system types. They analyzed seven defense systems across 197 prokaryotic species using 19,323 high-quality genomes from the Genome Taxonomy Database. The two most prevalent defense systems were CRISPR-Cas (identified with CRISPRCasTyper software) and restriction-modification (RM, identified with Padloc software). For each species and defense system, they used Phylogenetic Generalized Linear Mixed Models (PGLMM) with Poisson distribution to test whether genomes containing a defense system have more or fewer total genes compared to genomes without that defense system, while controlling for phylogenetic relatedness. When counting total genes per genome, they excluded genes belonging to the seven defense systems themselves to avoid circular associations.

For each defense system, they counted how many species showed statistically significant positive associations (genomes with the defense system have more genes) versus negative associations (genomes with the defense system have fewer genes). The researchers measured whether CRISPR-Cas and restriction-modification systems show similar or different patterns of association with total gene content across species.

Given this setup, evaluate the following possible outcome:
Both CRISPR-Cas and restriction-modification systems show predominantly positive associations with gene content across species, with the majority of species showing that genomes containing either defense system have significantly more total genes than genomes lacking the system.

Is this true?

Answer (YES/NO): NO